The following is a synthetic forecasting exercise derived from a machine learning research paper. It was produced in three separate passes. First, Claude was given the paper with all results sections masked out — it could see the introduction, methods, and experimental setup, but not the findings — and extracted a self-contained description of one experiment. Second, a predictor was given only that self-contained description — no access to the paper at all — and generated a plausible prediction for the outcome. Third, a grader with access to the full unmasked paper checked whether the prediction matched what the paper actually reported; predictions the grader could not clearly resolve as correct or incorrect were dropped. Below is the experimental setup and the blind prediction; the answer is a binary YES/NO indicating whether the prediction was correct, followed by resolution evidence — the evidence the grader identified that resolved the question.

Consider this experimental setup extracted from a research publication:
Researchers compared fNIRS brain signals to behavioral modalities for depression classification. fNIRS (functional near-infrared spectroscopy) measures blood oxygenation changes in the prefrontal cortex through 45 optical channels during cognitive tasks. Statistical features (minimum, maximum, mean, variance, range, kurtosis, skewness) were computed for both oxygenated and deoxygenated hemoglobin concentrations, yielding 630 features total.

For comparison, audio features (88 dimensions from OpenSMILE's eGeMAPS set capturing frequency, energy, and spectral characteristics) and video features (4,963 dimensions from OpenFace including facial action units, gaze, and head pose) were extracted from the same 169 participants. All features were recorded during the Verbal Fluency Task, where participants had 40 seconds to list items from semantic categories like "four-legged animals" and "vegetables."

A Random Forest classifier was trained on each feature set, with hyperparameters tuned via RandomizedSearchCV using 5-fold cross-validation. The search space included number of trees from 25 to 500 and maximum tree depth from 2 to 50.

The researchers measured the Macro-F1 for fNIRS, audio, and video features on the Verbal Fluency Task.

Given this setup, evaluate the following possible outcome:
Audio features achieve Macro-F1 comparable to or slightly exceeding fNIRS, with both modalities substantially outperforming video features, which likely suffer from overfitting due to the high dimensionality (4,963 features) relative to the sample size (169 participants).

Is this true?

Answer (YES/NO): NO